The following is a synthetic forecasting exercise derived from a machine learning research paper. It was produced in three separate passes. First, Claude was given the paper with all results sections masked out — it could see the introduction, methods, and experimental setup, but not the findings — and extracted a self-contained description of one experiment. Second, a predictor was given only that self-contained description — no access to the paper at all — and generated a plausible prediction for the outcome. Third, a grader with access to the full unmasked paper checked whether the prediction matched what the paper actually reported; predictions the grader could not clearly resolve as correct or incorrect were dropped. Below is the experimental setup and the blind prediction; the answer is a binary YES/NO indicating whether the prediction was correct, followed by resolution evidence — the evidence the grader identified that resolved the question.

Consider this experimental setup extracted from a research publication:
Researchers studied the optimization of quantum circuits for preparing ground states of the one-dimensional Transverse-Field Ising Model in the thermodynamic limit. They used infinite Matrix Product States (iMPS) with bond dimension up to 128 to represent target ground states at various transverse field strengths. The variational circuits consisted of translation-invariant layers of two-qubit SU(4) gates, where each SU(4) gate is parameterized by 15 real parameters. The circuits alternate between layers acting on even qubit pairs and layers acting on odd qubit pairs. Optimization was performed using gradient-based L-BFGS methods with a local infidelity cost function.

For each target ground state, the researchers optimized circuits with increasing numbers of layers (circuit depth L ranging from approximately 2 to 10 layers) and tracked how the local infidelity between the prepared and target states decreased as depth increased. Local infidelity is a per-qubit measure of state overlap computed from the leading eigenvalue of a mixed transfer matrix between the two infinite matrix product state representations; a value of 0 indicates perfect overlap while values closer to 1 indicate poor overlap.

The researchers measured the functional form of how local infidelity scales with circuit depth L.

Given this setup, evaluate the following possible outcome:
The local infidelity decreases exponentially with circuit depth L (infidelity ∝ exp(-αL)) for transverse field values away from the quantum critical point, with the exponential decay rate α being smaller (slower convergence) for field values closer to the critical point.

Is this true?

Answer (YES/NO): YES